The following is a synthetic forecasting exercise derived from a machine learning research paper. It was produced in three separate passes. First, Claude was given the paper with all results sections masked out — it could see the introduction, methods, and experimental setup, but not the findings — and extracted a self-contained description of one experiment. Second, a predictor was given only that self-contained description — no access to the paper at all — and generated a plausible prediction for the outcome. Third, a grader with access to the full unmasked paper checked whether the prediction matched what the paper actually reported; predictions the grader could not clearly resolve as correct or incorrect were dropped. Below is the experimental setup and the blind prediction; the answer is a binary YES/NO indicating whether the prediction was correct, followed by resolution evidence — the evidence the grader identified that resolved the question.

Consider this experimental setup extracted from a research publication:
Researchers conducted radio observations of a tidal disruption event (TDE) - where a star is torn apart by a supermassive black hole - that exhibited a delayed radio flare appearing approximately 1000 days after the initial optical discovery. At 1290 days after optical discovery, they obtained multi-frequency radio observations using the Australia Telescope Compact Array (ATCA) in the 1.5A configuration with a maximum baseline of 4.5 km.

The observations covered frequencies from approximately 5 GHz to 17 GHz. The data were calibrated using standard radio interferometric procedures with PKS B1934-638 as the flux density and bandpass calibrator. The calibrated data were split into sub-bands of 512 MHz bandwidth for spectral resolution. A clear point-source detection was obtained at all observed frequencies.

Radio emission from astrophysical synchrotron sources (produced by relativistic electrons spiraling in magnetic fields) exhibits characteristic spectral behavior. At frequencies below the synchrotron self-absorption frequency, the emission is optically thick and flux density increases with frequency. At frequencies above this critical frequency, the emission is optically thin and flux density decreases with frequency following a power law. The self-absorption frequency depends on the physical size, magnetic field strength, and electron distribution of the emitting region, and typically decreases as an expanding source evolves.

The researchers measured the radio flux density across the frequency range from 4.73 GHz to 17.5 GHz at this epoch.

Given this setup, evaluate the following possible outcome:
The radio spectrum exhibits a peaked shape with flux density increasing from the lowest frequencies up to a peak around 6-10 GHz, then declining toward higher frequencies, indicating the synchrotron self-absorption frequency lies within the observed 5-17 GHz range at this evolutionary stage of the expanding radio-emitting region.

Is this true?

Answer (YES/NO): NO